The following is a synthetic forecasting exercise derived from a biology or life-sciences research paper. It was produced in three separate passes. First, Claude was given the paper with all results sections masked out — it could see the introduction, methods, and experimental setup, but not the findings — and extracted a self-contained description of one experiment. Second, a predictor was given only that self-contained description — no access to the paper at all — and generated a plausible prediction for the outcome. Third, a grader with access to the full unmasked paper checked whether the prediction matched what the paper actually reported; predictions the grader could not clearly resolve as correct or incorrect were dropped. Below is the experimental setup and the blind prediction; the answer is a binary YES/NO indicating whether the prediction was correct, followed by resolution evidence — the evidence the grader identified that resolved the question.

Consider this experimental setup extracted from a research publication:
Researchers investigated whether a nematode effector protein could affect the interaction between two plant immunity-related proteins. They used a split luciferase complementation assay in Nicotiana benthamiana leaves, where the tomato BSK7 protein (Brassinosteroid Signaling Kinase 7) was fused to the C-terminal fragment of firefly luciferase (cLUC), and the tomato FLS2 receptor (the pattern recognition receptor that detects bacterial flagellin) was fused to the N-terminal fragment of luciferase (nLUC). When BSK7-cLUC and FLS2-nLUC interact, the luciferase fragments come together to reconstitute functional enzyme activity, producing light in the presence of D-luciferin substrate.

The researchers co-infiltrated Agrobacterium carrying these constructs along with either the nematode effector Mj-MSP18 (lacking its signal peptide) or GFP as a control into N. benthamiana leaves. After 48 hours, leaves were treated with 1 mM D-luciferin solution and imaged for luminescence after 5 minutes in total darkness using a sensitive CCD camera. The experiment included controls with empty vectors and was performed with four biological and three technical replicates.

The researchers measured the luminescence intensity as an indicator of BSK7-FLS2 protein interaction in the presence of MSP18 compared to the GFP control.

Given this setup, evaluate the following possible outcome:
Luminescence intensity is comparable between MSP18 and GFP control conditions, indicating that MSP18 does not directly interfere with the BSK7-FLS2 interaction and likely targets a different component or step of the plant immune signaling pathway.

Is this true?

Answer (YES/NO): NO